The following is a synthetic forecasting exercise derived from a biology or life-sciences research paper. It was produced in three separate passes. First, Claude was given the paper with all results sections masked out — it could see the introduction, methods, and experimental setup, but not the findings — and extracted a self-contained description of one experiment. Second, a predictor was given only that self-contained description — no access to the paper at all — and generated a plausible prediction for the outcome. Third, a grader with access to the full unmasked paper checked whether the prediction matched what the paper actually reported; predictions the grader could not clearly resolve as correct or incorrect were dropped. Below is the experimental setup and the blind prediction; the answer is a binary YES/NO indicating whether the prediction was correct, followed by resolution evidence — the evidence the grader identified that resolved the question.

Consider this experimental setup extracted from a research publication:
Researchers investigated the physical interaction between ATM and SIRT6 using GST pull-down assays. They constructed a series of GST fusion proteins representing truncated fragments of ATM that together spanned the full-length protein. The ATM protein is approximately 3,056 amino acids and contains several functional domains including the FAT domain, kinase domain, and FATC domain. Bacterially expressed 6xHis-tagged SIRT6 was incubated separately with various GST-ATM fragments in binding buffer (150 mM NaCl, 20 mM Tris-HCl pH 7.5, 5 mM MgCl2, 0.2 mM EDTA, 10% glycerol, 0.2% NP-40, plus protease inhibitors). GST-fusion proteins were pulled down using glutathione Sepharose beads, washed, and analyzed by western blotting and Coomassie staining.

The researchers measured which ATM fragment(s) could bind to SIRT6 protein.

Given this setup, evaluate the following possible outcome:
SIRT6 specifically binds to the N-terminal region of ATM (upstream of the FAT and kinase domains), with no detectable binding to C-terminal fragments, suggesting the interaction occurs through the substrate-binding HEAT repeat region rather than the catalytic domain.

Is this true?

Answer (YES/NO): YES